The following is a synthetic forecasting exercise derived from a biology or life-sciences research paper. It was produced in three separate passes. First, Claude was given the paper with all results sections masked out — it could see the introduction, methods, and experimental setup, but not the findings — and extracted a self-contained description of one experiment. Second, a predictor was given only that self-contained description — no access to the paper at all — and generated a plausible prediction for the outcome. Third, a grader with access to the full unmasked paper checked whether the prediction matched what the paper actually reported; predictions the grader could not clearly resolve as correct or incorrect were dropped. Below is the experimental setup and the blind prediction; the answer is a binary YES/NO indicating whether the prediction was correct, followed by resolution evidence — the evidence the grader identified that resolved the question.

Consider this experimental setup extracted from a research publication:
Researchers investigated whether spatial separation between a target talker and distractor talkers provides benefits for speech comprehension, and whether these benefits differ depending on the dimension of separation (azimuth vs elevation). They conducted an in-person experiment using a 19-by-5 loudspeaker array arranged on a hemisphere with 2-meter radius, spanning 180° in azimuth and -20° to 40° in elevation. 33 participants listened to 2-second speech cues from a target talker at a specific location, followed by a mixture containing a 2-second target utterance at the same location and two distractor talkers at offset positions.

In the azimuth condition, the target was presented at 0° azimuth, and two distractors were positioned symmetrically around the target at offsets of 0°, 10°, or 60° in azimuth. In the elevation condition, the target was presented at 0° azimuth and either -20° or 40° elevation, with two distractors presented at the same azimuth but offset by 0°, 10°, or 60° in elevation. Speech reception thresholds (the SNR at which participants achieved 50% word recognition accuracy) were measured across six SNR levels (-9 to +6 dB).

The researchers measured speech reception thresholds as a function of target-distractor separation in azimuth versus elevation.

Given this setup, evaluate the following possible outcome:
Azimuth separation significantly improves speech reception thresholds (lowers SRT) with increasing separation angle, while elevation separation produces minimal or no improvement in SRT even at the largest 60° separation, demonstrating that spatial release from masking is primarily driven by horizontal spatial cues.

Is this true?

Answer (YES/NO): YES